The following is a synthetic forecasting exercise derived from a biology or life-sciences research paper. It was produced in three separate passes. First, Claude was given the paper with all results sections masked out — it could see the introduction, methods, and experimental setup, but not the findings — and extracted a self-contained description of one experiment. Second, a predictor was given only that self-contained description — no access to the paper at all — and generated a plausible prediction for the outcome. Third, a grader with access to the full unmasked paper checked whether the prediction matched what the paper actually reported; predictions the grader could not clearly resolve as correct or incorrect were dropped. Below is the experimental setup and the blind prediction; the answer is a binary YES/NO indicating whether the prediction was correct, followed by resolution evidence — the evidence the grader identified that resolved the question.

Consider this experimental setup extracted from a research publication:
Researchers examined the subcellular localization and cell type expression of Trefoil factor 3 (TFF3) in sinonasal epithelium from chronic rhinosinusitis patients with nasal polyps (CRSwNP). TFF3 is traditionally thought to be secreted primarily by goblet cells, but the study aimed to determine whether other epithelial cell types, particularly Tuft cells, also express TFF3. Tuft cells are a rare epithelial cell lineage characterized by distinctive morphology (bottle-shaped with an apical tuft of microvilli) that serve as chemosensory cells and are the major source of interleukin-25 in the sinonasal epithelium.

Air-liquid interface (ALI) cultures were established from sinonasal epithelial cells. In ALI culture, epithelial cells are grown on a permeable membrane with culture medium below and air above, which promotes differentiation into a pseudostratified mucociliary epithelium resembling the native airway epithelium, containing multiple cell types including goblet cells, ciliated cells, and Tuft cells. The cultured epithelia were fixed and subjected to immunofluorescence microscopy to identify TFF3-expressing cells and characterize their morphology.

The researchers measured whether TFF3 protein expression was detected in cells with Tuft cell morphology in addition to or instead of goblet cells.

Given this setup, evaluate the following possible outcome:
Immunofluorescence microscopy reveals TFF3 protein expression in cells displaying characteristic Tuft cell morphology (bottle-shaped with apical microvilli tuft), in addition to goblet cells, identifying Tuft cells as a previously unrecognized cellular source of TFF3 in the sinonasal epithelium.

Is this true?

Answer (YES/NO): YES